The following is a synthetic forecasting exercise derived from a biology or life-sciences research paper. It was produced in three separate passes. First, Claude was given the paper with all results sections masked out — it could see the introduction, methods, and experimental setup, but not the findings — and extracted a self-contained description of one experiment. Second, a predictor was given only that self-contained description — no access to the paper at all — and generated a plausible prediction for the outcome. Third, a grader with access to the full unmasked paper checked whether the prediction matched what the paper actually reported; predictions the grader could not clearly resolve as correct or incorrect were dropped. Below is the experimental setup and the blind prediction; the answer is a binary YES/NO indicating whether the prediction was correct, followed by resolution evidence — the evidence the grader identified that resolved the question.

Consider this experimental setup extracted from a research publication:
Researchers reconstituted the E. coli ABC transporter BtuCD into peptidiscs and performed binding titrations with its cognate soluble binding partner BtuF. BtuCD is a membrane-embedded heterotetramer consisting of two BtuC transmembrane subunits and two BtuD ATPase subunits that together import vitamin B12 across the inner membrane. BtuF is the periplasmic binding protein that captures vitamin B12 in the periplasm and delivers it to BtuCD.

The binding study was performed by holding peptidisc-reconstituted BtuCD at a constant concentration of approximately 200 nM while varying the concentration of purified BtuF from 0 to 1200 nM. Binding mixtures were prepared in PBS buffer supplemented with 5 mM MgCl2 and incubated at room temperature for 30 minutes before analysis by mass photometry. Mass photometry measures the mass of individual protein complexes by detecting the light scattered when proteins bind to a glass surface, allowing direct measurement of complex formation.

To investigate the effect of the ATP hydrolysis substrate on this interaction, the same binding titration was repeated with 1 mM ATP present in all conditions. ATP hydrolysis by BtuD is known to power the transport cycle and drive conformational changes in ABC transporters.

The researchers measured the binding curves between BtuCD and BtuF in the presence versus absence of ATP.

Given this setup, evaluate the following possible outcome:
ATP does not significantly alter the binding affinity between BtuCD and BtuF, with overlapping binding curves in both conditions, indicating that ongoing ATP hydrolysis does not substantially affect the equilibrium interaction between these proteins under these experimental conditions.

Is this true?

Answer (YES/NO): NO